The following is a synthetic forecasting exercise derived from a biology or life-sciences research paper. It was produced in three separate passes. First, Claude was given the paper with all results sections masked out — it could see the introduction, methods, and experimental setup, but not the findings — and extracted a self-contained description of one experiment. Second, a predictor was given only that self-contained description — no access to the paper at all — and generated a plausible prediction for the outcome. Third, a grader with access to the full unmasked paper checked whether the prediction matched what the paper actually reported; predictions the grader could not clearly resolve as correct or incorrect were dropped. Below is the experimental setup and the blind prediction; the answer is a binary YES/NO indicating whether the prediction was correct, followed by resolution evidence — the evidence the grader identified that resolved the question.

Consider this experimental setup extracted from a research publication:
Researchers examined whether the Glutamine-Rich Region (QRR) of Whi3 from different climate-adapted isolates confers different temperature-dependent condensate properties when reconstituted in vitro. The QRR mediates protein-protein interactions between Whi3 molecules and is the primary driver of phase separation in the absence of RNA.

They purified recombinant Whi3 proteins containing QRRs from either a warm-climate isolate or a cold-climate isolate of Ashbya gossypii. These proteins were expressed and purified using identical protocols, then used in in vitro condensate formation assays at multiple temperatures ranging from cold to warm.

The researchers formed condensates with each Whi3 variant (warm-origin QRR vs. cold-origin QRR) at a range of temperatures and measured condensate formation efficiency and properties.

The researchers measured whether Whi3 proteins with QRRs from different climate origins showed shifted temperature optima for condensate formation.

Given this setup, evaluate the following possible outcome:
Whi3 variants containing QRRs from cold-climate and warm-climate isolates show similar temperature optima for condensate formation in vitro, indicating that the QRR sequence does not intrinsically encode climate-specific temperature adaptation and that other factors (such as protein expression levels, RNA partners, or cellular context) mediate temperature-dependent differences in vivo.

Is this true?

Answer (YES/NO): NO